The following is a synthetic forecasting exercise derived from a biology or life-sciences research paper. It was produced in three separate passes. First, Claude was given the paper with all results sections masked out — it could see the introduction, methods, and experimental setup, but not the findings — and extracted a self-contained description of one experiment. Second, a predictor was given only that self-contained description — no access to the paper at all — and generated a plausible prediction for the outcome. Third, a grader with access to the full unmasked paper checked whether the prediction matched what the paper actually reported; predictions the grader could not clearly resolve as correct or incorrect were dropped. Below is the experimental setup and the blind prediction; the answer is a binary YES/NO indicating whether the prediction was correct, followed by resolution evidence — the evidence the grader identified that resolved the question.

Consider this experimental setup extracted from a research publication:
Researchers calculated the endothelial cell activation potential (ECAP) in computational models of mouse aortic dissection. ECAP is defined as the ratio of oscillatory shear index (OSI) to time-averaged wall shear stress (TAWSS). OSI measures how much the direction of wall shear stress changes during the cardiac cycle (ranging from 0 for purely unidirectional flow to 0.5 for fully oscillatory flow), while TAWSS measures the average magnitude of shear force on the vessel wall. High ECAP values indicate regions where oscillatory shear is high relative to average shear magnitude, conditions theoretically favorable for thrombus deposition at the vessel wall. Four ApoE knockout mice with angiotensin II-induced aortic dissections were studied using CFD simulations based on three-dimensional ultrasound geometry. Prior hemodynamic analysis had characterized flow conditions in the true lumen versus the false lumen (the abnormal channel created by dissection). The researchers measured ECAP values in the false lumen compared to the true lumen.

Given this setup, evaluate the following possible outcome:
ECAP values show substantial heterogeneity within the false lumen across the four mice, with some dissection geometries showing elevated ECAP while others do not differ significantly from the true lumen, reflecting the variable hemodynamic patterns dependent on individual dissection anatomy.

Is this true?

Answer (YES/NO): NO